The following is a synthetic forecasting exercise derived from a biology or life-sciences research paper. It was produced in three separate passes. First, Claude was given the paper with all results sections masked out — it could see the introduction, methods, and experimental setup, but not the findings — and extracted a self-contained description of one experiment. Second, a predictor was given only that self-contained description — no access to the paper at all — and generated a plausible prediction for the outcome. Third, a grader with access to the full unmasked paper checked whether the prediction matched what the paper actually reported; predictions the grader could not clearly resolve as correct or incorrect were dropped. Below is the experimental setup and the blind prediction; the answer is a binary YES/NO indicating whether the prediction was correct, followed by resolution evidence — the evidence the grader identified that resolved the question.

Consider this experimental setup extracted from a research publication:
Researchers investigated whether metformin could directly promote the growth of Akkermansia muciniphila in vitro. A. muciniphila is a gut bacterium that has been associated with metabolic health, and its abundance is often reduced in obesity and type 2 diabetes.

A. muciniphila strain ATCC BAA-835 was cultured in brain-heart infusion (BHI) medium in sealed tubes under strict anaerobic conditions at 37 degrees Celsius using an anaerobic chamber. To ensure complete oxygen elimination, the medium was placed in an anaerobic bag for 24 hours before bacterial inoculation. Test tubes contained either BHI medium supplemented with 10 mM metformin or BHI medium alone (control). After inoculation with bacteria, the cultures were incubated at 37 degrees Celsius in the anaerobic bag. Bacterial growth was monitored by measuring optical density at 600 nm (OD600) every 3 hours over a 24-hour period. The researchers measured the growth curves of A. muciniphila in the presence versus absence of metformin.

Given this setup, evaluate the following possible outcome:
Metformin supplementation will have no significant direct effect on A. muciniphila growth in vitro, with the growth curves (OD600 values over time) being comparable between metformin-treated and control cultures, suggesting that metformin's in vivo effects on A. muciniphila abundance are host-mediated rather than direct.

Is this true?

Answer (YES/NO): YES